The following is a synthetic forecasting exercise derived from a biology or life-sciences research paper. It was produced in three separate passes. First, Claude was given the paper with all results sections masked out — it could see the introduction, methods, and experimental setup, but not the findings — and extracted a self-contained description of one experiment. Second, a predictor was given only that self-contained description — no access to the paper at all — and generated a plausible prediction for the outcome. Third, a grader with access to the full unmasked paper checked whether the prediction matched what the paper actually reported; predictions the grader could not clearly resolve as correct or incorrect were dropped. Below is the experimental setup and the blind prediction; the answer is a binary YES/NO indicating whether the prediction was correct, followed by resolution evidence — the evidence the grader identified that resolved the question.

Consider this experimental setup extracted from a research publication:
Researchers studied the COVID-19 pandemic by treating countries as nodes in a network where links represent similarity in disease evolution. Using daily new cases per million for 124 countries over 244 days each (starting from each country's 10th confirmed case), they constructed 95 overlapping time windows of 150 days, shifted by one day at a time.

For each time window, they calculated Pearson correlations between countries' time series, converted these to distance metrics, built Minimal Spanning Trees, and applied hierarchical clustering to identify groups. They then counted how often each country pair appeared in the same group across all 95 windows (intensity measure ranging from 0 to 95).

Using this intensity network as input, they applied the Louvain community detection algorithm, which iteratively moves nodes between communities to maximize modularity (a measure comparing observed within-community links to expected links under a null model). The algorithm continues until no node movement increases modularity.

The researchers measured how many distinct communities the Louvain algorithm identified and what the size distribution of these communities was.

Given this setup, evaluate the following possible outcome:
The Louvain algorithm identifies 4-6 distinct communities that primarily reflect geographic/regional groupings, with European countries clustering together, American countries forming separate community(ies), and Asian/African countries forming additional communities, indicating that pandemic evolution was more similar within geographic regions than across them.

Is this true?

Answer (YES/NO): NO